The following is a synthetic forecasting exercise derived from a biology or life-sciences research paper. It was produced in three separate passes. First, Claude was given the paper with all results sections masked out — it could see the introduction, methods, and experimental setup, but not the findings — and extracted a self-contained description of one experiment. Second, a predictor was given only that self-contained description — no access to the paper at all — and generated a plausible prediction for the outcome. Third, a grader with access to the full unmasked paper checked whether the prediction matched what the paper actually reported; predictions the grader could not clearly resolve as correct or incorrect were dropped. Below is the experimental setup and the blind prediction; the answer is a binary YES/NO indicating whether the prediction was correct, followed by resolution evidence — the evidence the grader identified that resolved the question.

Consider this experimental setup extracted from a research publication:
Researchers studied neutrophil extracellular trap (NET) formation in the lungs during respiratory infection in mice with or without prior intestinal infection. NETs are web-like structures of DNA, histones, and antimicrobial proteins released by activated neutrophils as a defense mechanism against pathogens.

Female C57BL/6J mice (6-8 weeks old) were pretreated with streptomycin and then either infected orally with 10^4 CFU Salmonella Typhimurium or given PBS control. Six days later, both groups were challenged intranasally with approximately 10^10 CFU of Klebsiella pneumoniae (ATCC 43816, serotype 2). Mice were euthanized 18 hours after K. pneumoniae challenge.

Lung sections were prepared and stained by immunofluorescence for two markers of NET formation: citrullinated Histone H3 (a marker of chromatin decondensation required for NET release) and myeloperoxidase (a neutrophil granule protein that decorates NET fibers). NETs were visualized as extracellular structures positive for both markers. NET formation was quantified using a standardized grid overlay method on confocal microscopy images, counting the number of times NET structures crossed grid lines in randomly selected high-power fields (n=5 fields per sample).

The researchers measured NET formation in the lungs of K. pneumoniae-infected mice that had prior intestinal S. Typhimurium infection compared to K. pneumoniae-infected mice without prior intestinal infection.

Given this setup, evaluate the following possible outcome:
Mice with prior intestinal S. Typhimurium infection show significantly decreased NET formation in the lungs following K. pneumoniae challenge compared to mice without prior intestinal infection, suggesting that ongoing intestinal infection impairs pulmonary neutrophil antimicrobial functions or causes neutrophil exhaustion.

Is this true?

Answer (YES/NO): NO